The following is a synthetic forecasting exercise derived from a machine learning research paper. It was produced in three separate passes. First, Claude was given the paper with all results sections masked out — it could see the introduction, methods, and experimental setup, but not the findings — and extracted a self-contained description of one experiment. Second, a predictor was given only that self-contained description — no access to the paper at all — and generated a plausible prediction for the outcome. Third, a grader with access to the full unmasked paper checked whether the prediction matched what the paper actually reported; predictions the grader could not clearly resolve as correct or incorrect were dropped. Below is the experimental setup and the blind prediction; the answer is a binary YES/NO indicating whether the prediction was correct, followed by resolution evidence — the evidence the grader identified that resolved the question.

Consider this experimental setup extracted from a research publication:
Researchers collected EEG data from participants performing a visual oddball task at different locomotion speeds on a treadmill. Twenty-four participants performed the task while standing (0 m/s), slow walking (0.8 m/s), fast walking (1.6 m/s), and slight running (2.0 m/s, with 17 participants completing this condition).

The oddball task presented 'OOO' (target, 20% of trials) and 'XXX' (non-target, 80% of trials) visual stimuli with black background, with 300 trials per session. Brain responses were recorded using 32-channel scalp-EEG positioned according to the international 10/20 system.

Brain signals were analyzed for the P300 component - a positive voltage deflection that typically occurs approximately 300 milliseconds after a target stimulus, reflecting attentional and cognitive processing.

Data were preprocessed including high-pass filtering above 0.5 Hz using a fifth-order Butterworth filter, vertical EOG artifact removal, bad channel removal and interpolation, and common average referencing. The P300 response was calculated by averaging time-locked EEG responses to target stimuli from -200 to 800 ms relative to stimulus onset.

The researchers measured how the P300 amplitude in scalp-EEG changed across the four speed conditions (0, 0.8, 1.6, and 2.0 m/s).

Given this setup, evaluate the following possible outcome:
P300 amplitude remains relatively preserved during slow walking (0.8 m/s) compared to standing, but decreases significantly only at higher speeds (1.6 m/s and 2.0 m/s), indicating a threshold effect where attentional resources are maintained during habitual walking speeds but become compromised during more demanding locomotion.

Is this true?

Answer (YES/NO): NO